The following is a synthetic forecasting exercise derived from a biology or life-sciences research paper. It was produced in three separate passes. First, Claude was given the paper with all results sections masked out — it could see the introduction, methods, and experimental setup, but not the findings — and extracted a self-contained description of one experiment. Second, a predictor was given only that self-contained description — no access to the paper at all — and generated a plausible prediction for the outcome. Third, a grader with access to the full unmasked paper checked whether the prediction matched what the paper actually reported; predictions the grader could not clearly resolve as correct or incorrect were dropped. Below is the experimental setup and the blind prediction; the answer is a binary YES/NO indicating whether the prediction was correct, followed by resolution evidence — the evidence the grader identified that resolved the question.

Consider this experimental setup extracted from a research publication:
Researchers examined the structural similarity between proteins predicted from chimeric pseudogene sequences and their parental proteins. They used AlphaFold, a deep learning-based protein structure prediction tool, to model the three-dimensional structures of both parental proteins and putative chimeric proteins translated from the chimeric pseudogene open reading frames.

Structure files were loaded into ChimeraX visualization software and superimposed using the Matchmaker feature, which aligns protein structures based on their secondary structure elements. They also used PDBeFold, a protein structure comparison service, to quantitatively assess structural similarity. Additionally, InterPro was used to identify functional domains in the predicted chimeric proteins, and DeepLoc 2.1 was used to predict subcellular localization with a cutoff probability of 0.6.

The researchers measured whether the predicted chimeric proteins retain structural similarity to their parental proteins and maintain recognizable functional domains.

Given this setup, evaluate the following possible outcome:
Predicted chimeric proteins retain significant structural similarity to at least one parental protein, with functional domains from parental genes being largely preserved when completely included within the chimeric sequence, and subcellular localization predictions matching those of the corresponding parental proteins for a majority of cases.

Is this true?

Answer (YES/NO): NO